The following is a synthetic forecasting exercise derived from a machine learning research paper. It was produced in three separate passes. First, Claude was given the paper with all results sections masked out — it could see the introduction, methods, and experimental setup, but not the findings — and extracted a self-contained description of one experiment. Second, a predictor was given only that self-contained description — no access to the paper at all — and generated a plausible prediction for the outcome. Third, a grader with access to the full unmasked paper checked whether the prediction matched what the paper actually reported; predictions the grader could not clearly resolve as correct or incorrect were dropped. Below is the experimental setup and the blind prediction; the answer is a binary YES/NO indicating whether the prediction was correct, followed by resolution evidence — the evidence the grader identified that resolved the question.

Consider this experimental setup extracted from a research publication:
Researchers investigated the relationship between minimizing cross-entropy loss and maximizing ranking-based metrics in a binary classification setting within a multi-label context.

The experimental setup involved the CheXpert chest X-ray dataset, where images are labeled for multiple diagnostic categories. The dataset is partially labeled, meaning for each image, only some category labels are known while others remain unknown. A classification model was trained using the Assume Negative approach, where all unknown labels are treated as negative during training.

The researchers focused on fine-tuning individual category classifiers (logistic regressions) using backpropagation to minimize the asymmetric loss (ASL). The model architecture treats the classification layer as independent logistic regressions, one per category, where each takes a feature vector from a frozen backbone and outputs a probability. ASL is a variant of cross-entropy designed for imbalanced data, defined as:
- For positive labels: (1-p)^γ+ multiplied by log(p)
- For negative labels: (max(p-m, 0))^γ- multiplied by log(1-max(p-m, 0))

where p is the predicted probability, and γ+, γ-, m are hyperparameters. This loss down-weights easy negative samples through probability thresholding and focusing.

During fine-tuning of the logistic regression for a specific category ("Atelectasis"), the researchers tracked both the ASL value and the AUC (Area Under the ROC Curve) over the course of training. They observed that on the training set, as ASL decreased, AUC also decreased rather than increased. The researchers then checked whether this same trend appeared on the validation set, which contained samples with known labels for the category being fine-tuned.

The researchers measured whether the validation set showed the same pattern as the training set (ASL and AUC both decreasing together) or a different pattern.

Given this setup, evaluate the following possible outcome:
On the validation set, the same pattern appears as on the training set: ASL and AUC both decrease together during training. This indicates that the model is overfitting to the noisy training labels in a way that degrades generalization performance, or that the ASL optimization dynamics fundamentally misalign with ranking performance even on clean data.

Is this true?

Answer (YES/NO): YES